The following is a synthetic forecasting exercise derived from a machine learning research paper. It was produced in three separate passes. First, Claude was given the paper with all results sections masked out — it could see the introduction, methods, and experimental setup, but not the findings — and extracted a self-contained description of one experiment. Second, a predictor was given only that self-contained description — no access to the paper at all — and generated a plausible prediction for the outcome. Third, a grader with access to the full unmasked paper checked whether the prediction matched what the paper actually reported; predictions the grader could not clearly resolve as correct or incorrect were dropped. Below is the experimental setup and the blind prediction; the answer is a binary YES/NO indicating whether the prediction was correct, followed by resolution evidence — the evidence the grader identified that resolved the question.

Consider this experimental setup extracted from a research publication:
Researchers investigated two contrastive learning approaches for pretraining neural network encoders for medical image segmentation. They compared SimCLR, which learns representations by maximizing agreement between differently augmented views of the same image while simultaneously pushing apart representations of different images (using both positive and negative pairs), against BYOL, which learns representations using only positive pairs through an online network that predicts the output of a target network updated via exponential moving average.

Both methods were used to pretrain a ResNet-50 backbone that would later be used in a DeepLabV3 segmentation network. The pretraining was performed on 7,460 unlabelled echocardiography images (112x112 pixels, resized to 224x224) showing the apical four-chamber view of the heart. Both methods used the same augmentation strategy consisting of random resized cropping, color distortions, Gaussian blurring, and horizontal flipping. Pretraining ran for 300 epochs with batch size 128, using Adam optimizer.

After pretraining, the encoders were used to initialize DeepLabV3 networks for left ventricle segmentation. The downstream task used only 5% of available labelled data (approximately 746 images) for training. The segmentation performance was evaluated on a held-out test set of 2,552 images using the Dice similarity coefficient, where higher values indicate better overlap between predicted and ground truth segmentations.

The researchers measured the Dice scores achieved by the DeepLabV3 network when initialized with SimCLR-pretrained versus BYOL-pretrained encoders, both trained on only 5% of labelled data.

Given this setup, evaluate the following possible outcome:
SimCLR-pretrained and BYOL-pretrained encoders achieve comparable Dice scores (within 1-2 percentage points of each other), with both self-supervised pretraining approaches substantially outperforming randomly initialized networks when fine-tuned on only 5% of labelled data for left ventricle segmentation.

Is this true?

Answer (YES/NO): NO